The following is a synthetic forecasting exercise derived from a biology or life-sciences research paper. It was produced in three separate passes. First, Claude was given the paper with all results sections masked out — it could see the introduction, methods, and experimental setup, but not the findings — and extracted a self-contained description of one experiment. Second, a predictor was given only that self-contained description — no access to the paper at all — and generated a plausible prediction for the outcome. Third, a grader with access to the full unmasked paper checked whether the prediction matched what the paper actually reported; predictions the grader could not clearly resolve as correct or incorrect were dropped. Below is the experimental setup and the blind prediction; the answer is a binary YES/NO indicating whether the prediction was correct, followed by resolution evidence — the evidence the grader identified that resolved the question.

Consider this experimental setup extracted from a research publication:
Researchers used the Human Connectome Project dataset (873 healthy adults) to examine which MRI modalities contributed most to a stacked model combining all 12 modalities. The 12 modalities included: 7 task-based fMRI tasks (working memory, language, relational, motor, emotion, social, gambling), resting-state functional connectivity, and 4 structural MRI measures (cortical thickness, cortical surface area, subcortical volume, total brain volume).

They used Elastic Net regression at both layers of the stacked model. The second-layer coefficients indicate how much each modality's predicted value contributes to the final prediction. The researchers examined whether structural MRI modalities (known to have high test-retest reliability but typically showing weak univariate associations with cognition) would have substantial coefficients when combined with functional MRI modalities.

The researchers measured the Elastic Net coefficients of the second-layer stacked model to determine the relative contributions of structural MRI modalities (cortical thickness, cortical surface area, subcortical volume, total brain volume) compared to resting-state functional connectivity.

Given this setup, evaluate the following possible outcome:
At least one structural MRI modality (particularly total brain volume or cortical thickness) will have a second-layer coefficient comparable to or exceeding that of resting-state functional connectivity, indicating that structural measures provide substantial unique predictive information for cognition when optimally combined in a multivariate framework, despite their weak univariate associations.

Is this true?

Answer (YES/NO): NO